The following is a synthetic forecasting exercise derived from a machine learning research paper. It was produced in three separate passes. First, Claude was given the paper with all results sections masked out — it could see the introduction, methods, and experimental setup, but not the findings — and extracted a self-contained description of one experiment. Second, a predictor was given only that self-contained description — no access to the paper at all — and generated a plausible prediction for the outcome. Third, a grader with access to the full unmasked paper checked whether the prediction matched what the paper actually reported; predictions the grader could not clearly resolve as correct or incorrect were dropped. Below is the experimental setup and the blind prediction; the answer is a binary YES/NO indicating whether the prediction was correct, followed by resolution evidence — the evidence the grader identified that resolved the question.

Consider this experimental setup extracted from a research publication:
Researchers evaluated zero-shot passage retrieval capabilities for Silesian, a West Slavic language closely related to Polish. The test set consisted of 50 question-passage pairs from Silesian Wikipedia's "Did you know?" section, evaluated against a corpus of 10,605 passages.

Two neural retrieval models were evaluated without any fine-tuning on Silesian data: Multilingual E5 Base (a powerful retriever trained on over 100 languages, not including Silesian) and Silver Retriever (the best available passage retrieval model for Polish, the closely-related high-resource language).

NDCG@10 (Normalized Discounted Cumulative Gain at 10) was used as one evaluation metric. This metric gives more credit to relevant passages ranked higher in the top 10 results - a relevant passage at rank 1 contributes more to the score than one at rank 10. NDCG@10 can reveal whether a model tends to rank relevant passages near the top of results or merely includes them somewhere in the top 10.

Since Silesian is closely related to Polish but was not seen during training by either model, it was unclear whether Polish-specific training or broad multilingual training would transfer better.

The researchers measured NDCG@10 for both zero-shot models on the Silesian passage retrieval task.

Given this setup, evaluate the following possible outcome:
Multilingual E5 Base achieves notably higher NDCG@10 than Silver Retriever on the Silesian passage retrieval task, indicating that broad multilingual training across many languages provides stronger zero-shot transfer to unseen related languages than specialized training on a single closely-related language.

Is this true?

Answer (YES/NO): NO